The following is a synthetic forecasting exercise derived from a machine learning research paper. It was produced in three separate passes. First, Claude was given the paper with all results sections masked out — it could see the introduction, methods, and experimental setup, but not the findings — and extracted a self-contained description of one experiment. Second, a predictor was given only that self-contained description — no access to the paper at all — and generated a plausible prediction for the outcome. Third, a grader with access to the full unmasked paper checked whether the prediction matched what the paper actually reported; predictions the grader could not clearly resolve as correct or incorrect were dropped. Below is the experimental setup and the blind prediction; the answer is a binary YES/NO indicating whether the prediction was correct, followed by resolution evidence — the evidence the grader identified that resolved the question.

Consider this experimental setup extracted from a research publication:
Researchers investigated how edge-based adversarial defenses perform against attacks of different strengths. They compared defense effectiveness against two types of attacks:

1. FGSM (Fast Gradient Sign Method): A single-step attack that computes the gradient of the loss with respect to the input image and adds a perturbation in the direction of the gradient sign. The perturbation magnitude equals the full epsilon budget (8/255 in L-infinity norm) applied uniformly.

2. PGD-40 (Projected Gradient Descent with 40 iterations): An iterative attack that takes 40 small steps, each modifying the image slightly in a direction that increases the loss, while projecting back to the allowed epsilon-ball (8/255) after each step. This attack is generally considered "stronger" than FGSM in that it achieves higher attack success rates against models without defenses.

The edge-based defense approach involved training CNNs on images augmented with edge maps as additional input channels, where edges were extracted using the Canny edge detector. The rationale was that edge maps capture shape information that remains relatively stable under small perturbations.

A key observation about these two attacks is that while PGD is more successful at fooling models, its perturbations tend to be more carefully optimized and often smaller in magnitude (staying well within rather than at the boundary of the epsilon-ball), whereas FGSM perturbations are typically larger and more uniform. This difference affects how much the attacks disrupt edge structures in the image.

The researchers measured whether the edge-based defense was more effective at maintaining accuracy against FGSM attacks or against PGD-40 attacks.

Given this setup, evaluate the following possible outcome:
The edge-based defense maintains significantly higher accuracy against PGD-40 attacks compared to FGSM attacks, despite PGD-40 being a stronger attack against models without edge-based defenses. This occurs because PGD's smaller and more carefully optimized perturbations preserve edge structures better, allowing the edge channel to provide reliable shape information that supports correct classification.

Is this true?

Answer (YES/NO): NO